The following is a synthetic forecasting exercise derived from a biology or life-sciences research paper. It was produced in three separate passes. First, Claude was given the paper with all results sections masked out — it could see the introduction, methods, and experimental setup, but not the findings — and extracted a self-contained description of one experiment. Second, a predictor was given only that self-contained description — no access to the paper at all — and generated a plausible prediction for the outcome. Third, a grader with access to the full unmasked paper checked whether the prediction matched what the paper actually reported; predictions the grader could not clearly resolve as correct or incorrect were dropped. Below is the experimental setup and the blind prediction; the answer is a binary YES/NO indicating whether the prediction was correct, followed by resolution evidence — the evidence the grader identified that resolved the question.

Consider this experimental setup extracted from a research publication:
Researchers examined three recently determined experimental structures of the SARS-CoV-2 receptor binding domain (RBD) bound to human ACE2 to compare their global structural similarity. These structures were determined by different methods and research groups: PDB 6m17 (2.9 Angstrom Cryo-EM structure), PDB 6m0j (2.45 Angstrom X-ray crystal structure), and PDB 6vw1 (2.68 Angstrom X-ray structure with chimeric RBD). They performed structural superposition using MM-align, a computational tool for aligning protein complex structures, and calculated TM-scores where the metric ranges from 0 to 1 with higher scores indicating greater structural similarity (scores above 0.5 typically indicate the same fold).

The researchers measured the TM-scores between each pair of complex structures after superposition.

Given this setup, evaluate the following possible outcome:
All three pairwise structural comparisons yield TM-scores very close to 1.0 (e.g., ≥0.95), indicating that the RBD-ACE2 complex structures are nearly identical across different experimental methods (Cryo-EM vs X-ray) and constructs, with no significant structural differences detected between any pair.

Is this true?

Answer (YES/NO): YES